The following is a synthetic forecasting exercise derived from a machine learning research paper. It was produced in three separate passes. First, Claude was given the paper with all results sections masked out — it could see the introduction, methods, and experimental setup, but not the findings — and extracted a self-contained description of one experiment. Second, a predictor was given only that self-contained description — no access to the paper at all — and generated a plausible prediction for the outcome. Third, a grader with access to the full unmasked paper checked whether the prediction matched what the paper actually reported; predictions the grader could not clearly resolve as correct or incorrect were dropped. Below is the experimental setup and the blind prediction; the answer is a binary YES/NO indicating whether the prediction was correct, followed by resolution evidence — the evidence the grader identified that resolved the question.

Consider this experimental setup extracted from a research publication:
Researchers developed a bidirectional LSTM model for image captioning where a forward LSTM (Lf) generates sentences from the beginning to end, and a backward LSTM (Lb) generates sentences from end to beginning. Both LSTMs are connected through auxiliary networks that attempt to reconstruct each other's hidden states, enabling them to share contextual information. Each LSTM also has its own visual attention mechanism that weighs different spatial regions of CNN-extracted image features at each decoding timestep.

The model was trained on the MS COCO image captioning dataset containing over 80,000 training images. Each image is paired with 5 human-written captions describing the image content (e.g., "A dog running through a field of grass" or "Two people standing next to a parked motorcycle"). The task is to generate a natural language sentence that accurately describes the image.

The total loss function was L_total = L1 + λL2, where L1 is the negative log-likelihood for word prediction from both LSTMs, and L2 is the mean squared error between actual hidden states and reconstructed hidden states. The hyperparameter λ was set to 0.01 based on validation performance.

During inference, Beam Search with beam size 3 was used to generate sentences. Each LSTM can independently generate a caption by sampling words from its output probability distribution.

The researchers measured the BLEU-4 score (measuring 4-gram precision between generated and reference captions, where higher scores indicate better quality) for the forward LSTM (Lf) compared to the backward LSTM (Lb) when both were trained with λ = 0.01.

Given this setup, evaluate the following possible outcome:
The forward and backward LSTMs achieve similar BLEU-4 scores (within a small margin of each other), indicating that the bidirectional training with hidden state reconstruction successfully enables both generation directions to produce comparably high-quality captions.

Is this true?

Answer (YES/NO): NO